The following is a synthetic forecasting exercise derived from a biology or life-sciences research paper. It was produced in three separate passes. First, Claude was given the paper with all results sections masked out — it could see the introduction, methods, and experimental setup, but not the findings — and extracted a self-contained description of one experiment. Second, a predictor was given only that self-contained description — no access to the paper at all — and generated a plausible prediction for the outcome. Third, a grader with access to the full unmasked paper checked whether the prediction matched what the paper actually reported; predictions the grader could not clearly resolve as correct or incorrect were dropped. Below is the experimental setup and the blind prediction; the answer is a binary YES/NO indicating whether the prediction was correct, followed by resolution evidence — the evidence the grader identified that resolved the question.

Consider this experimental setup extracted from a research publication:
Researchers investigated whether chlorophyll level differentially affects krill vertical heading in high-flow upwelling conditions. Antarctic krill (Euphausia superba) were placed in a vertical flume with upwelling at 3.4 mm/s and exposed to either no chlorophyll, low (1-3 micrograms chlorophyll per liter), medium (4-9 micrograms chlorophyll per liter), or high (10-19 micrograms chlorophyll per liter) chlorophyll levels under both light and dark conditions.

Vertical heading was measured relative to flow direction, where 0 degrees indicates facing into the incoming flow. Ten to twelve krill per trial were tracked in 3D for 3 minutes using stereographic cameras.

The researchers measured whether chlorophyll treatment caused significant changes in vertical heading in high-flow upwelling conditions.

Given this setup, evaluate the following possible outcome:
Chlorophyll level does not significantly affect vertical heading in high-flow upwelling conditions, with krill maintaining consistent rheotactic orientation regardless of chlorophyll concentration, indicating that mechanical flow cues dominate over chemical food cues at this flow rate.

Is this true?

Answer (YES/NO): YES